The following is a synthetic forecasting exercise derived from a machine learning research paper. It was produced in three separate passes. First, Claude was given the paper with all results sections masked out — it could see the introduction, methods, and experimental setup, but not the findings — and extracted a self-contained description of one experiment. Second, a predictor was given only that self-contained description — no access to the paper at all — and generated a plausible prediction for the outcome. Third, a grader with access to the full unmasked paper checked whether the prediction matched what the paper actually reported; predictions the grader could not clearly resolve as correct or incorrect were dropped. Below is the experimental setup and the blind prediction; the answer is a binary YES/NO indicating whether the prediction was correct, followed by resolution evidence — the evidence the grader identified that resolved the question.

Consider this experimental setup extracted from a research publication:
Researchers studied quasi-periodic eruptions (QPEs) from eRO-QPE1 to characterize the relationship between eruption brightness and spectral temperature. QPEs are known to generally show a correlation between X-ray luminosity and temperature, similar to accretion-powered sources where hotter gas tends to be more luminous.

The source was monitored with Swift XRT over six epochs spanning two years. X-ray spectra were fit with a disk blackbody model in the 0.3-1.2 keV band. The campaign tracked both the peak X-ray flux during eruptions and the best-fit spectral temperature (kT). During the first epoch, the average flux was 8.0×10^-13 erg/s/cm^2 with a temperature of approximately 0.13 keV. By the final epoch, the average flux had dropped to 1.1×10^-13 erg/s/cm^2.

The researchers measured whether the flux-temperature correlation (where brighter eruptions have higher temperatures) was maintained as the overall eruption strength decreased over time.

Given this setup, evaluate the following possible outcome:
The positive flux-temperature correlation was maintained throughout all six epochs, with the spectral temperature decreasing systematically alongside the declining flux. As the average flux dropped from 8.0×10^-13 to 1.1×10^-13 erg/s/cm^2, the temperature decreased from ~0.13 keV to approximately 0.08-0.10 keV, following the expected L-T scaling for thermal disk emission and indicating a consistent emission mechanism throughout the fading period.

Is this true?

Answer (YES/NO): NO